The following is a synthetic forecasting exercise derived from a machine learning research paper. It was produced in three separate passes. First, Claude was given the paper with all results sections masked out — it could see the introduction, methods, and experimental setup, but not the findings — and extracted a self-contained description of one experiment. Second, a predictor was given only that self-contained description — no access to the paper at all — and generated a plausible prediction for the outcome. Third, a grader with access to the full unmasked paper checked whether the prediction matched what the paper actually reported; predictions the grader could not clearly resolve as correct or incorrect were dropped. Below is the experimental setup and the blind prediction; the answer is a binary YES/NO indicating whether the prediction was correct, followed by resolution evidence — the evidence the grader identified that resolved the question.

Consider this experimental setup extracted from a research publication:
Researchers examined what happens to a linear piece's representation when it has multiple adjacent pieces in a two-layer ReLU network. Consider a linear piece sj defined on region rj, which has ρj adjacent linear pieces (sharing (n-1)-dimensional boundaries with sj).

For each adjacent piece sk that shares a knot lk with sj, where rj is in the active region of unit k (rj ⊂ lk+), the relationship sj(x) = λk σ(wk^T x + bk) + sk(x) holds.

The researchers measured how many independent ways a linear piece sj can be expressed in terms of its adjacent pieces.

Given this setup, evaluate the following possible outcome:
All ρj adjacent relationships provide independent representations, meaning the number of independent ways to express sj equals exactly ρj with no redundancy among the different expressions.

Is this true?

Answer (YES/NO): YES